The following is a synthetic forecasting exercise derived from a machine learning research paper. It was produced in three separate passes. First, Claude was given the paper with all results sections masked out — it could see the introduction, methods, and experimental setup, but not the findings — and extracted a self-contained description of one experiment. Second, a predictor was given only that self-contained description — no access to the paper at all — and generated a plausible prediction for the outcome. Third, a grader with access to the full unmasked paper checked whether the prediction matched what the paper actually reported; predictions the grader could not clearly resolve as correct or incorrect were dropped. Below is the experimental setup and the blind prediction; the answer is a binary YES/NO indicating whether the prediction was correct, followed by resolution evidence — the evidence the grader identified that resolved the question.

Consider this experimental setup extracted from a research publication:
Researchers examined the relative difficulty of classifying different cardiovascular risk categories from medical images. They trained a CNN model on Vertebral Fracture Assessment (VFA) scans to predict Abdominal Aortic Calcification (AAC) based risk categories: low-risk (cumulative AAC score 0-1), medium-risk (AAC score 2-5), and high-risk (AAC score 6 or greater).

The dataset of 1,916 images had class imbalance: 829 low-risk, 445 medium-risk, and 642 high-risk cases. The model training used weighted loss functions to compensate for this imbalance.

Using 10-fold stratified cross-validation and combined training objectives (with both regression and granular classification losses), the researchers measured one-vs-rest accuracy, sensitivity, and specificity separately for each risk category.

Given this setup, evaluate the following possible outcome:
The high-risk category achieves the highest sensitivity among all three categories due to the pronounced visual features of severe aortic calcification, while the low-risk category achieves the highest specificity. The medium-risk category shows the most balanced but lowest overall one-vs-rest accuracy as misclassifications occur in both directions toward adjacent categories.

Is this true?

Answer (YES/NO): NO